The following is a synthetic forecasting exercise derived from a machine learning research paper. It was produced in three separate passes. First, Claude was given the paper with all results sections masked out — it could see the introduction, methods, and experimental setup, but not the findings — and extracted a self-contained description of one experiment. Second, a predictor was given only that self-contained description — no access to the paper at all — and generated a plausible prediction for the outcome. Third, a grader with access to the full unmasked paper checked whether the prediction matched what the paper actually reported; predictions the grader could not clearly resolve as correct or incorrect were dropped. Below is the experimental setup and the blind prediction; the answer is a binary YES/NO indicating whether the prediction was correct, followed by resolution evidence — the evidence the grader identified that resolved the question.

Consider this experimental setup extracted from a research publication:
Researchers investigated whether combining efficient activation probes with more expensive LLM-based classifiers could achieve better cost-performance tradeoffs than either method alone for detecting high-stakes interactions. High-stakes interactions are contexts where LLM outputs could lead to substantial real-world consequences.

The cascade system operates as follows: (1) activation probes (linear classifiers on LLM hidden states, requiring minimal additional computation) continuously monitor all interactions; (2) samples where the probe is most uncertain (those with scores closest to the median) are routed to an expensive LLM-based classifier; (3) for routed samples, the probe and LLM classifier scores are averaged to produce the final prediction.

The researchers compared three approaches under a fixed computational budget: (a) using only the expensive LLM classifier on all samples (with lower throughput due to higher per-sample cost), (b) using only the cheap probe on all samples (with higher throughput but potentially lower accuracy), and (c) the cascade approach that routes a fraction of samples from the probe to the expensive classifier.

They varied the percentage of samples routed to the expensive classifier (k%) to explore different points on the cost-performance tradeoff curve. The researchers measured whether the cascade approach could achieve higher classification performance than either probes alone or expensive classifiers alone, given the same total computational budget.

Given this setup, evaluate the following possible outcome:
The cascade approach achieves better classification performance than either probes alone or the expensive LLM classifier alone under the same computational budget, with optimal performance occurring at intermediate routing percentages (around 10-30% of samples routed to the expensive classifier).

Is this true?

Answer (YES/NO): NO